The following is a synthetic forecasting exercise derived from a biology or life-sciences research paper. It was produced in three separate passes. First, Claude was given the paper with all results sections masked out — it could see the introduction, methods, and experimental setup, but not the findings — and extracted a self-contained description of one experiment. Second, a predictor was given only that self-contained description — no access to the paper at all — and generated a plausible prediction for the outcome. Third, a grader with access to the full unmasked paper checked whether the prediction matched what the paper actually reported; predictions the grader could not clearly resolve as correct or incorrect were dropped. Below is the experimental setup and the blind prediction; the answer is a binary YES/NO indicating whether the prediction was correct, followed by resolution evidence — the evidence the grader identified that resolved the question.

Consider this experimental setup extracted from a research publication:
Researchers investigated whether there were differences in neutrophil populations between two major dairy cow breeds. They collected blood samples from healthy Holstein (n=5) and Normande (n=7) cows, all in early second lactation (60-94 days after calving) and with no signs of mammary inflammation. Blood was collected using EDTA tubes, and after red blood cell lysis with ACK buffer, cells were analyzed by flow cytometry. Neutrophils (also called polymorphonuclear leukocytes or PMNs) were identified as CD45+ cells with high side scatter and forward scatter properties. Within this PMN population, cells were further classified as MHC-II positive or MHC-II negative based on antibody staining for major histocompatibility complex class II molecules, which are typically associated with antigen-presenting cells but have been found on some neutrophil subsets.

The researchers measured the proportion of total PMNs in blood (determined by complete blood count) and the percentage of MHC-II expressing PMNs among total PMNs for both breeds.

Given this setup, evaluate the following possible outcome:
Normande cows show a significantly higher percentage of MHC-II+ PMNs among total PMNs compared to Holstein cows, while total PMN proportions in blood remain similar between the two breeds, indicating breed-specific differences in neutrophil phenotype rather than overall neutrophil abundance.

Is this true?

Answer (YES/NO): NO